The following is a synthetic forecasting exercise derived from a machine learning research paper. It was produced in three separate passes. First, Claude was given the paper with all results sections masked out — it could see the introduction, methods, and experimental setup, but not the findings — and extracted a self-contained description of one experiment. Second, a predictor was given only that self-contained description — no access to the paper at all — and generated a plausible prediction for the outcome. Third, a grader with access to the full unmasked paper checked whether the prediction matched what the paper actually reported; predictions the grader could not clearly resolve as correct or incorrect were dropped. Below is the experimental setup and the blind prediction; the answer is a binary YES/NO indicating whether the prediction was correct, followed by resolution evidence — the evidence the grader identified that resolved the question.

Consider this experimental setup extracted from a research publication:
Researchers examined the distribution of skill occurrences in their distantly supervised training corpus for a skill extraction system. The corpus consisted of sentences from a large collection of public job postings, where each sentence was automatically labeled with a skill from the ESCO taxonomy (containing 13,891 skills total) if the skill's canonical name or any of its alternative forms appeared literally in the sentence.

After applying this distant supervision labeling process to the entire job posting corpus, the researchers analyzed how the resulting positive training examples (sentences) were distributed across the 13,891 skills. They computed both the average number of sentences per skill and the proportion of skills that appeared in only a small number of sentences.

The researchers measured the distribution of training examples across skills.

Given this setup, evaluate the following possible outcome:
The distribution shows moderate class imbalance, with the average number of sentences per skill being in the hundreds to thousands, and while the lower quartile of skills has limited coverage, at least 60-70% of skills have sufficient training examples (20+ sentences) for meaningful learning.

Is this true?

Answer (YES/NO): NO